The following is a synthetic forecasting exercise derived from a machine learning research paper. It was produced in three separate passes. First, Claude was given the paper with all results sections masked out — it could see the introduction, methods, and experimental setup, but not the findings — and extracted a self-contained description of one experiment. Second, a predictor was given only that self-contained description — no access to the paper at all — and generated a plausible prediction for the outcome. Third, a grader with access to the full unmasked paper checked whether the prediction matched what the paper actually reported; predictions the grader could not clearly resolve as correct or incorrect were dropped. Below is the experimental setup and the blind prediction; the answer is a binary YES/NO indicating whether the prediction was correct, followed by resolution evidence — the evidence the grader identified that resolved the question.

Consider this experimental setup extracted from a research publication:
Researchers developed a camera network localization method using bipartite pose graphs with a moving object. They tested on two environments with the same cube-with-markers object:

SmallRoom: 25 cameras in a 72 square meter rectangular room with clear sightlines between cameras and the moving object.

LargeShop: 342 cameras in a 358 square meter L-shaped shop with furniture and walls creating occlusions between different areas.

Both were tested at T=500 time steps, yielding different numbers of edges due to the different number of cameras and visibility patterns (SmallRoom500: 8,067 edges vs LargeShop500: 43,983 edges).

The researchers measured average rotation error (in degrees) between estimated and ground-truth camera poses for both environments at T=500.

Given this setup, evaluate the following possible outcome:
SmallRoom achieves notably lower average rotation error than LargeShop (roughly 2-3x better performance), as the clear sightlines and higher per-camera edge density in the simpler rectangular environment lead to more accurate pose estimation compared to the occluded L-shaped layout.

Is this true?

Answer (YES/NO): NO